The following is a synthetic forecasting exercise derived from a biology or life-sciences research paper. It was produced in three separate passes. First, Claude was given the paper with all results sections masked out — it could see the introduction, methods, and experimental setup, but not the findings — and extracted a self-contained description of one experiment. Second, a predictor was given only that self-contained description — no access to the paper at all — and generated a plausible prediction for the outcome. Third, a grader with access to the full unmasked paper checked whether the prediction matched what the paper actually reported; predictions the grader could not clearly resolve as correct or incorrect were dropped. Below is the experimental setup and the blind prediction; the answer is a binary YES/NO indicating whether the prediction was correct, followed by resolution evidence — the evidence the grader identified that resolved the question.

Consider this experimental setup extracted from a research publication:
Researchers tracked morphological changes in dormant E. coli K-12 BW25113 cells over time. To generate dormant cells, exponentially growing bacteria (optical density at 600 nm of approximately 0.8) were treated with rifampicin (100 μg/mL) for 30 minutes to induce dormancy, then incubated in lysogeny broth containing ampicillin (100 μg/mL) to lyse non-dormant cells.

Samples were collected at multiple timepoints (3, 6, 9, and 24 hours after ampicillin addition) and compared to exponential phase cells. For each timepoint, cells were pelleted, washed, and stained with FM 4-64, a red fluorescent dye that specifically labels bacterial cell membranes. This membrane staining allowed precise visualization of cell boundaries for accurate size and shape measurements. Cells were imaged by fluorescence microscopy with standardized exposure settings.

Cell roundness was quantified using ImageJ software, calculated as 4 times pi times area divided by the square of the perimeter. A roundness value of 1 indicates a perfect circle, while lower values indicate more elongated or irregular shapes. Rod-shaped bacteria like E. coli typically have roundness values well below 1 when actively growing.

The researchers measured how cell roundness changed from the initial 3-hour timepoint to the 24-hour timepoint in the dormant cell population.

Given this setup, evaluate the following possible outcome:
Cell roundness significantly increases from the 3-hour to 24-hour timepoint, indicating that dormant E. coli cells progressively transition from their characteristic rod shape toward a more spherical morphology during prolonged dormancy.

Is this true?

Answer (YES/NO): NO